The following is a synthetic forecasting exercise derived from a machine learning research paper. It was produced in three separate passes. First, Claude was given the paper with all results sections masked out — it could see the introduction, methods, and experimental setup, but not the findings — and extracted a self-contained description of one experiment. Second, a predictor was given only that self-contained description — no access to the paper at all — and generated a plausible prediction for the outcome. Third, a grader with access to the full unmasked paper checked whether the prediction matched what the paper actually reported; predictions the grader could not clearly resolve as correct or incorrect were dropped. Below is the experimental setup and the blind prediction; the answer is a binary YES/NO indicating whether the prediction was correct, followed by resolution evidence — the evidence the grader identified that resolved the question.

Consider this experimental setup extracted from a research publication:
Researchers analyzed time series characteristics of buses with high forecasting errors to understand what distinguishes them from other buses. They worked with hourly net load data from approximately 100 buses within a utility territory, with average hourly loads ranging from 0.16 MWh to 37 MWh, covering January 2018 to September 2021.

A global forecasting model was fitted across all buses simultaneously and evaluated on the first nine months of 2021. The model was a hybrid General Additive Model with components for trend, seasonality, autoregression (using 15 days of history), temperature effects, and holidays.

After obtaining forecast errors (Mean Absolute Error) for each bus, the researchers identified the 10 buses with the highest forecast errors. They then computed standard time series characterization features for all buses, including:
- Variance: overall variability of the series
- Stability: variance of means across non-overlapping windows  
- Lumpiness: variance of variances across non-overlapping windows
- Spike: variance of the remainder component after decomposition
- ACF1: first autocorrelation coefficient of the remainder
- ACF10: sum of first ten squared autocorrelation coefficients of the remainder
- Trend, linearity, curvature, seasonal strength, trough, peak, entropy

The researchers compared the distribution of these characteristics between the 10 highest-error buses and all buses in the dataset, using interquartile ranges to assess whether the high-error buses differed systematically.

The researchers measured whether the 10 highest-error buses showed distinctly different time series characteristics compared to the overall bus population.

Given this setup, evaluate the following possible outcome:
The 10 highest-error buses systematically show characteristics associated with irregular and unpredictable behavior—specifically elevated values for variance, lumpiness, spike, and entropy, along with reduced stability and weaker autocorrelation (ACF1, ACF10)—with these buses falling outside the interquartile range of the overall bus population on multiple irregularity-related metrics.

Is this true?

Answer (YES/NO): NO